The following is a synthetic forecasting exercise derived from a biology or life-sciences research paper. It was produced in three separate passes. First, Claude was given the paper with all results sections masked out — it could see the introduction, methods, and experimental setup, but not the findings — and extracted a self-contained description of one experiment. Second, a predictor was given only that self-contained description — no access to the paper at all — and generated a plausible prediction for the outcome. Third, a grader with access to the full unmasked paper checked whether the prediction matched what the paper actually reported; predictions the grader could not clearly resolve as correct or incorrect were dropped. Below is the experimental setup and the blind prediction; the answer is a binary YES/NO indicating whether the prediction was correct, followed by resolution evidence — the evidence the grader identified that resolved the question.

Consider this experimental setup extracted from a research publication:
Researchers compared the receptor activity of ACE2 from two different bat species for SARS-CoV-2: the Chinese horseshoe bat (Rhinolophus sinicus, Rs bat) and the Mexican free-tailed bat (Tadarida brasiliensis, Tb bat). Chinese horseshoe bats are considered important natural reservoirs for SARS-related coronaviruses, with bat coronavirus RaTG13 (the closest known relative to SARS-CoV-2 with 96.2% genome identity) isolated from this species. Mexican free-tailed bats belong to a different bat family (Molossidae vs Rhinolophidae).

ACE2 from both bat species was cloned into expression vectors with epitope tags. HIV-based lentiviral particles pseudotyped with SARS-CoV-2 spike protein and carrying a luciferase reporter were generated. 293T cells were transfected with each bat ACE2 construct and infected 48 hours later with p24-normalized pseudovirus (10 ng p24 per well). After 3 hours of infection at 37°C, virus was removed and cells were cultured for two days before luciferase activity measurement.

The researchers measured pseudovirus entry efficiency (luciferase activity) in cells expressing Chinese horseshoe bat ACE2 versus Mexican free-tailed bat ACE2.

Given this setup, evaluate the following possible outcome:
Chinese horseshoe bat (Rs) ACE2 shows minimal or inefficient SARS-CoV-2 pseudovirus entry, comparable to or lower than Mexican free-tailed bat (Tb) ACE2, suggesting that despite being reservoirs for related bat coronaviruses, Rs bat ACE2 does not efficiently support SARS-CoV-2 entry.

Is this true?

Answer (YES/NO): YES